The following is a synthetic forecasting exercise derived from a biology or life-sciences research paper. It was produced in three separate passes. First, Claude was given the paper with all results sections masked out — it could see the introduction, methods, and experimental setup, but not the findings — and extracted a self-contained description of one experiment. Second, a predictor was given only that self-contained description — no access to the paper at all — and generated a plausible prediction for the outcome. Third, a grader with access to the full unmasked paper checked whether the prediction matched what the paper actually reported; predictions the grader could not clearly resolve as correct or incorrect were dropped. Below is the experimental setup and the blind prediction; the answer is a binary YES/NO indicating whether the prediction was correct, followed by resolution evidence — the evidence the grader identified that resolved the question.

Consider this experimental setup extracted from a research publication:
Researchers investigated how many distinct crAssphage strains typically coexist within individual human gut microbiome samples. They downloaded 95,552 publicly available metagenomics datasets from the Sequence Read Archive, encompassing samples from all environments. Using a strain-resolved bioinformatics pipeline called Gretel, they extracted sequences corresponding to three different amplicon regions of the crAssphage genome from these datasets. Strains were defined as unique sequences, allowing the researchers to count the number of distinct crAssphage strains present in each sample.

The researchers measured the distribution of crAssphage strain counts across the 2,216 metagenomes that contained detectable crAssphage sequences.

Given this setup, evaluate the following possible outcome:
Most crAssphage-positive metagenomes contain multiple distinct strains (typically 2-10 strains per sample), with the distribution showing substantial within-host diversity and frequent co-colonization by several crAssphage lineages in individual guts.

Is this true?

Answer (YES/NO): NO